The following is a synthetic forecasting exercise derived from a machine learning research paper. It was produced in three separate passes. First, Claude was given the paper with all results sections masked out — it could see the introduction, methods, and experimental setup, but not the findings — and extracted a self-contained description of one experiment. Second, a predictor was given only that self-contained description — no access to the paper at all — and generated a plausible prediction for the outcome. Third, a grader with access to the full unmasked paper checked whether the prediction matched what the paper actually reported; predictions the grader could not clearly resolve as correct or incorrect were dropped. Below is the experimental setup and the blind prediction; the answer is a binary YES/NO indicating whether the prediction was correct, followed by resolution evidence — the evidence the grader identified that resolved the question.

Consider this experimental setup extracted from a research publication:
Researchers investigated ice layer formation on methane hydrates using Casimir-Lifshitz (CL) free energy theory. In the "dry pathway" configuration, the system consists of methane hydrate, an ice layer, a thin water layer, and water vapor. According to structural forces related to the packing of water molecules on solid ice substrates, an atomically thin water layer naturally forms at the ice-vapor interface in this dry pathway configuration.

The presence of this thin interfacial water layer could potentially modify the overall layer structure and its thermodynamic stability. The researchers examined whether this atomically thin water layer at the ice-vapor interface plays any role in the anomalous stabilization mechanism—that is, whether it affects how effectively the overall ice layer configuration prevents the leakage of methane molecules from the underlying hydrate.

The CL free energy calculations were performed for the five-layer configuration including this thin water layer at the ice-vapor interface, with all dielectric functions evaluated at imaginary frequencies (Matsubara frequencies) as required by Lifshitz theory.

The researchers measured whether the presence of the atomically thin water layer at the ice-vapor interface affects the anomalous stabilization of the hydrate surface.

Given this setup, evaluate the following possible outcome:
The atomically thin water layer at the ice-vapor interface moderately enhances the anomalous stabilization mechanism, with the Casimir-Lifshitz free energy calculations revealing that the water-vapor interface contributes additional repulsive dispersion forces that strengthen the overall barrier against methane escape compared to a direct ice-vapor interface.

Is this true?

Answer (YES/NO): NO